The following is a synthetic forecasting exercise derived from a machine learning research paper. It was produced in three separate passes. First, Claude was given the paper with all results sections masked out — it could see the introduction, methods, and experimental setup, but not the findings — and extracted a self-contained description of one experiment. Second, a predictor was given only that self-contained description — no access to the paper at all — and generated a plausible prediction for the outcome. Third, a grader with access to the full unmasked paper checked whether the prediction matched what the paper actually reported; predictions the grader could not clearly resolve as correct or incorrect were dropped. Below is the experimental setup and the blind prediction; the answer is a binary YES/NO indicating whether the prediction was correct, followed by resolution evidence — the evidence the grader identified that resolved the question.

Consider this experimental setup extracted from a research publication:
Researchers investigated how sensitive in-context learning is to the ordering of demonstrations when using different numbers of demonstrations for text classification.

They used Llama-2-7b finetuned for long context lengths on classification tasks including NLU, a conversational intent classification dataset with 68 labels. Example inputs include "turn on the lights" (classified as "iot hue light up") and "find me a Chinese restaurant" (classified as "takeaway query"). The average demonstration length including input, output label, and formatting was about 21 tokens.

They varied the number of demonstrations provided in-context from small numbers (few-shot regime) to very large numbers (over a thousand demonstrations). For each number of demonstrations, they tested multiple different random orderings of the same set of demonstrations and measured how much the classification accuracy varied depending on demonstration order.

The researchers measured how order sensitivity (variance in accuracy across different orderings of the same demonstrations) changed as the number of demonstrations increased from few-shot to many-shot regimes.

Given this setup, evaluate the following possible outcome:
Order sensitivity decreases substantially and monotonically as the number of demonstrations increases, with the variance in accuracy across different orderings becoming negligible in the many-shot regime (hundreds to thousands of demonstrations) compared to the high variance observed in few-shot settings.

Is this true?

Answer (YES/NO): NO